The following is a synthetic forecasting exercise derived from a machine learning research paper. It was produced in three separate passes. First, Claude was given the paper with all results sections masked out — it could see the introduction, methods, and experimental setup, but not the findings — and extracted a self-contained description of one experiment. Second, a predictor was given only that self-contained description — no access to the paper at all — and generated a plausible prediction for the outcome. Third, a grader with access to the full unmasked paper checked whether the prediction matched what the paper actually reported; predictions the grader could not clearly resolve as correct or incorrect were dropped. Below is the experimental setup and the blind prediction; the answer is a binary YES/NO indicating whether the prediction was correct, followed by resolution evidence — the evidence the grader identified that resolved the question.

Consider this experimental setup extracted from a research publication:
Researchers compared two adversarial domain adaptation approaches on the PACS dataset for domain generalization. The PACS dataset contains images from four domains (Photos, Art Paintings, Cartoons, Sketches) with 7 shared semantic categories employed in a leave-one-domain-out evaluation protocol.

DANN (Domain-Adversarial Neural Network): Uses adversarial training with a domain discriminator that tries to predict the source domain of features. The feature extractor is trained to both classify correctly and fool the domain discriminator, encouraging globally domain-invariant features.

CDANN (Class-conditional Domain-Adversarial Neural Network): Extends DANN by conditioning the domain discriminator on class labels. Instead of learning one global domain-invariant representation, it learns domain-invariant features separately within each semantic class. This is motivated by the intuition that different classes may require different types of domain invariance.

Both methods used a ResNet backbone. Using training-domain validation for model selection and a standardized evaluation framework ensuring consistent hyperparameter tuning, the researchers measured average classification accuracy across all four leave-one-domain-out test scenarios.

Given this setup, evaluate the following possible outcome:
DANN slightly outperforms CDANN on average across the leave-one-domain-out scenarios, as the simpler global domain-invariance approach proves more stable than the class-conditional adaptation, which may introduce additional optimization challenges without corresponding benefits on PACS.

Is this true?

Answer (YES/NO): YES